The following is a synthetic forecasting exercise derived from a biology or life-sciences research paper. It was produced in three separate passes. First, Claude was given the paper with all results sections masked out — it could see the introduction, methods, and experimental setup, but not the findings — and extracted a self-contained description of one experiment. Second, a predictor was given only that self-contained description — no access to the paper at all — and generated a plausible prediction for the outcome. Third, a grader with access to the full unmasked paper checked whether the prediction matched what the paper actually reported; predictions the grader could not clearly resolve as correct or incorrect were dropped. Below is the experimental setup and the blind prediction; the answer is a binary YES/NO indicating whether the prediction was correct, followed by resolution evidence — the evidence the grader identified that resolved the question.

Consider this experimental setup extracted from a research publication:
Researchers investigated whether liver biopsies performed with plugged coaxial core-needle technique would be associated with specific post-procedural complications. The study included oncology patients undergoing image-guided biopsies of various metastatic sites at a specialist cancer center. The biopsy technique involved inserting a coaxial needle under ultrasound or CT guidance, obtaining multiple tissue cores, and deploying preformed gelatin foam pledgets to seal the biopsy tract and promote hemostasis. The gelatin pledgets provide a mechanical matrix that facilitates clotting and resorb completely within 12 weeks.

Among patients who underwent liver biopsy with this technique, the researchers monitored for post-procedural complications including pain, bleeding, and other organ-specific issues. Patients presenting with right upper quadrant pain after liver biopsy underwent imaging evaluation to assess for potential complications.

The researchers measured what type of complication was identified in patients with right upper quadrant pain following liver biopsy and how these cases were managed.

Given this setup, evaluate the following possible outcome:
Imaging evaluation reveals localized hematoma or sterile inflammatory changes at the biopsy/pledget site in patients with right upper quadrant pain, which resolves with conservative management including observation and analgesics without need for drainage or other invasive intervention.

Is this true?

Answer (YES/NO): YES